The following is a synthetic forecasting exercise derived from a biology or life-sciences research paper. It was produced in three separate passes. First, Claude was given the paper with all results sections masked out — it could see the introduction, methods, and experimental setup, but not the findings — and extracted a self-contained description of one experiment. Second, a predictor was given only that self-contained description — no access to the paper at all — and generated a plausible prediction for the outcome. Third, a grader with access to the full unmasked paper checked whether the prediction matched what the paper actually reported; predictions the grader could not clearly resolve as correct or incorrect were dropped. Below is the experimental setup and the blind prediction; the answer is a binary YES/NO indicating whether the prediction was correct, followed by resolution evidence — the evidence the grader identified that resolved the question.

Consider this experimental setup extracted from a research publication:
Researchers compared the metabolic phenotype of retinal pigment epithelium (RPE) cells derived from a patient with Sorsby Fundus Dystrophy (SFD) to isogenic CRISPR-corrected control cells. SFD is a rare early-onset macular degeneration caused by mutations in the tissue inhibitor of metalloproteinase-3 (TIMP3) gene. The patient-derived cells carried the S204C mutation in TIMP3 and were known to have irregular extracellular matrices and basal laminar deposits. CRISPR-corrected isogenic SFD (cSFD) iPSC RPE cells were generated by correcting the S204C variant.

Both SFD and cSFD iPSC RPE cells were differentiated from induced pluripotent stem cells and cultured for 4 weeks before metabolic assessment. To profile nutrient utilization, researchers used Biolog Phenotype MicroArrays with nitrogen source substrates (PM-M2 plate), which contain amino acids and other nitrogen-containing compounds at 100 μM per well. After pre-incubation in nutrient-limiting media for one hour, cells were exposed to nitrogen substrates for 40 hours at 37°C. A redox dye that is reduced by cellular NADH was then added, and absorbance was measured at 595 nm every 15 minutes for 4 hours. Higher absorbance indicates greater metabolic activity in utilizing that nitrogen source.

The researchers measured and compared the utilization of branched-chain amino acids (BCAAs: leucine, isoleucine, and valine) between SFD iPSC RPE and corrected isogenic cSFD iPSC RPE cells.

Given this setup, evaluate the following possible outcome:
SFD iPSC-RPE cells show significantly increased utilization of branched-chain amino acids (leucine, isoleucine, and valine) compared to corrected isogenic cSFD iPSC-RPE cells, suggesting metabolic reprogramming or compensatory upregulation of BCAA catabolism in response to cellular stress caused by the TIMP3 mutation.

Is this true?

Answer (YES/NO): YES